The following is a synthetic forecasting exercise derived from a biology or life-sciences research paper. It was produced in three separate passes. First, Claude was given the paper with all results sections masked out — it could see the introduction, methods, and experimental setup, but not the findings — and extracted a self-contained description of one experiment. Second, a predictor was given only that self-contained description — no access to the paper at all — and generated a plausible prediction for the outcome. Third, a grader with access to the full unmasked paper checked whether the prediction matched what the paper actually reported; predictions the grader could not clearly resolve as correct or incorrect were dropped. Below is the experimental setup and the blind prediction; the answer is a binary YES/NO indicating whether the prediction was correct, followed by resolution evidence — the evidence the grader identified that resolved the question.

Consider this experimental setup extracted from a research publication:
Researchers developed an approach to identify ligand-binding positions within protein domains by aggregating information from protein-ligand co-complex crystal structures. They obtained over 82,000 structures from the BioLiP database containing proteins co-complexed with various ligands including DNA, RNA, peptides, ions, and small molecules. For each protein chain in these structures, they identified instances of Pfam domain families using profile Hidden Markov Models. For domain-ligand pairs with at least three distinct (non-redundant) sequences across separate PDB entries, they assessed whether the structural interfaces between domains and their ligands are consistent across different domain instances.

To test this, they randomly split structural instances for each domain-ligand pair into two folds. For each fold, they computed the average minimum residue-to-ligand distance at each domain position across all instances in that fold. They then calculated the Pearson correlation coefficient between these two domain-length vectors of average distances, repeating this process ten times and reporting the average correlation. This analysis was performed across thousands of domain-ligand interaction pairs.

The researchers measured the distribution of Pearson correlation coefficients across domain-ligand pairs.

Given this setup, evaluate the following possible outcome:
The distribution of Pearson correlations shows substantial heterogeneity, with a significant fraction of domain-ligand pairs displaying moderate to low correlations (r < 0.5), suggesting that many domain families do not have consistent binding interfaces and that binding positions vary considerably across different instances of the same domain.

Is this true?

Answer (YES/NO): NO